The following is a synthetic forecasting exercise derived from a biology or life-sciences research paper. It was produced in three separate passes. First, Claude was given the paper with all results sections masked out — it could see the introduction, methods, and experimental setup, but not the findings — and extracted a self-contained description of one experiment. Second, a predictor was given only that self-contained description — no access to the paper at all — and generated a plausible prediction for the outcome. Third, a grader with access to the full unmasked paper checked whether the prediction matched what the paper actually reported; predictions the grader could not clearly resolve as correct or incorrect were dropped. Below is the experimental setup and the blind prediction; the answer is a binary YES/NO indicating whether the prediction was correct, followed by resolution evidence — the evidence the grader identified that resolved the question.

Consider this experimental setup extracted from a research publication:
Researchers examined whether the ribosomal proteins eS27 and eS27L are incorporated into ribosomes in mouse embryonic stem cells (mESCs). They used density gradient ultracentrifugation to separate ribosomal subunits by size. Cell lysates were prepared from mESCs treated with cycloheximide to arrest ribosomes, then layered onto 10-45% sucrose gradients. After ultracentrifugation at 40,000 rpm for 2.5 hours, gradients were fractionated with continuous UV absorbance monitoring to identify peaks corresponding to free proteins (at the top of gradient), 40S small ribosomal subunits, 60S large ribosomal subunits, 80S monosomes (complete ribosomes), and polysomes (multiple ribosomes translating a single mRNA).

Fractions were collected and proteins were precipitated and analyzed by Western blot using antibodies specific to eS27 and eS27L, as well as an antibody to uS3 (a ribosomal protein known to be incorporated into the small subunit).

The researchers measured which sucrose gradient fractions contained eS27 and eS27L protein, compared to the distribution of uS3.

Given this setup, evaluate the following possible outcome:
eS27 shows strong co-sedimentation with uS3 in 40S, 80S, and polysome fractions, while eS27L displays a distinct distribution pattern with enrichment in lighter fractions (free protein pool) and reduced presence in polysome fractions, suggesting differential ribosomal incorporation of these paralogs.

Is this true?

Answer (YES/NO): NO